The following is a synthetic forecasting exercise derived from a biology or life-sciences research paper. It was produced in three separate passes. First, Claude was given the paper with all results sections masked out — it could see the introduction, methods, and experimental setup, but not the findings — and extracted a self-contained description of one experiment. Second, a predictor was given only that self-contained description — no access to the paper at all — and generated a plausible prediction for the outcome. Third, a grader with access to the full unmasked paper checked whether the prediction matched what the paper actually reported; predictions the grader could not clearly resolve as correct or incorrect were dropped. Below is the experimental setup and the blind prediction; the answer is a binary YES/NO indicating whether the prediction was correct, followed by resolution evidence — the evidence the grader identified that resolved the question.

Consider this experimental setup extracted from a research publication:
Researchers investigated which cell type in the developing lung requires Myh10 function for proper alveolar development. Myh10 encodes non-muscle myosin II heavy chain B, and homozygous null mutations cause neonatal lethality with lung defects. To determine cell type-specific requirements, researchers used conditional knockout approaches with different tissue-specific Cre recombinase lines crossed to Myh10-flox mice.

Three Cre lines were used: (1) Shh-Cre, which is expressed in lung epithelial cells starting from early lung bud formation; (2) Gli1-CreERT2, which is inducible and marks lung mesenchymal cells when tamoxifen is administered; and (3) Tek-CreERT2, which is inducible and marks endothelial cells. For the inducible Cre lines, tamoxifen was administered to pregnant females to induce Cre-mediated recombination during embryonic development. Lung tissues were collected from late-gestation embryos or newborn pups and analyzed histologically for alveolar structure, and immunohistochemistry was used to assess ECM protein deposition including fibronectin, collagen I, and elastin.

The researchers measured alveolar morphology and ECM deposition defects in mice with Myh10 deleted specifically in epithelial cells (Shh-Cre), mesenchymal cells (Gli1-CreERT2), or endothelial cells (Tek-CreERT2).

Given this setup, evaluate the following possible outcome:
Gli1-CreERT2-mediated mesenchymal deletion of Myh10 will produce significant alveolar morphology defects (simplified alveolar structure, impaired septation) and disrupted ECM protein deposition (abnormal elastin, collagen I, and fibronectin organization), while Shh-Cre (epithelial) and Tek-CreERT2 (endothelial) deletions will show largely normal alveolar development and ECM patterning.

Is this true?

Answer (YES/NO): YES